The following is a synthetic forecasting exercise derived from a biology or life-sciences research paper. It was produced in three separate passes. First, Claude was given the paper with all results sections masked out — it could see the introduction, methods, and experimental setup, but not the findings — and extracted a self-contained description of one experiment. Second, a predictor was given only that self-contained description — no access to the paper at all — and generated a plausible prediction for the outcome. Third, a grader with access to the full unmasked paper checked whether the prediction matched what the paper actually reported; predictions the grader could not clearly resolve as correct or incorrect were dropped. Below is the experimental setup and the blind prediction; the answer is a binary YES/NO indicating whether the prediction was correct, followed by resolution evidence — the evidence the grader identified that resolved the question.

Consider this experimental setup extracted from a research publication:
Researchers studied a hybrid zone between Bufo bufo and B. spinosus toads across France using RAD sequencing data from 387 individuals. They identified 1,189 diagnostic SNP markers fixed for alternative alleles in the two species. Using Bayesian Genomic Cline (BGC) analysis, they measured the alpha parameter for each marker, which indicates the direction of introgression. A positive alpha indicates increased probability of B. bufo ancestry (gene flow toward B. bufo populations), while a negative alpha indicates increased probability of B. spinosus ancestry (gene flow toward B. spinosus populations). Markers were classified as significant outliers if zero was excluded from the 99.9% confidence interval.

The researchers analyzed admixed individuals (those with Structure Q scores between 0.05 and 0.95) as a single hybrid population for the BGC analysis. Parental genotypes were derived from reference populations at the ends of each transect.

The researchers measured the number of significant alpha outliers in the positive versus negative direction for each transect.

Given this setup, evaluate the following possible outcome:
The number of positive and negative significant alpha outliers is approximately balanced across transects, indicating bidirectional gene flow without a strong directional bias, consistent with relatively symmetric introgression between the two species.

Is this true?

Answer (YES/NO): NO